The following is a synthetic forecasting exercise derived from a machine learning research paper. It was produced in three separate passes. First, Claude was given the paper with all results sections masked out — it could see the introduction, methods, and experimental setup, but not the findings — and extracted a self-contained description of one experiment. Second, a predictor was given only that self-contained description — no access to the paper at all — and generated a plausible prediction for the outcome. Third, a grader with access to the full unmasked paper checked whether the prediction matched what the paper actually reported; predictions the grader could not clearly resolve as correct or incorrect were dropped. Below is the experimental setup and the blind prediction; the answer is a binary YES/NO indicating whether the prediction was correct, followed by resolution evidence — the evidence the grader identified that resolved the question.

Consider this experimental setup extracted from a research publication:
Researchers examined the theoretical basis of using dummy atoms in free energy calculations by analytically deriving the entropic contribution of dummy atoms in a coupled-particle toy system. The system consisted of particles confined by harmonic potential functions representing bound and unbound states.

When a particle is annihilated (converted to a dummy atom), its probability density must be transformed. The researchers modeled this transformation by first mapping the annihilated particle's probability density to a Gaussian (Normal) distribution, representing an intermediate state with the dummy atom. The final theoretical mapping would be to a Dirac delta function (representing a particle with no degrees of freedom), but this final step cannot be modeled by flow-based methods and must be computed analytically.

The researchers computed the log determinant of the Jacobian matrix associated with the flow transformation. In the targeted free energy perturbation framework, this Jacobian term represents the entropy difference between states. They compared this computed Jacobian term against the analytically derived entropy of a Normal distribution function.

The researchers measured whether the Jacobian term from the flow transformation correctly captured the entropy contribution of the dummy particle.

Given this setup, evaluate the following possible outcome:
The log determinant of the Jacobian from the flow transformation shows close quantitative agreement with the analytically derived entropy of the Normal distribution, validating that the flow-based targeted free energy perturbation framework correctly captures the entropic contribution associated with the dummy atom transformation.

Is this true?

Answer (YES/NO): YES